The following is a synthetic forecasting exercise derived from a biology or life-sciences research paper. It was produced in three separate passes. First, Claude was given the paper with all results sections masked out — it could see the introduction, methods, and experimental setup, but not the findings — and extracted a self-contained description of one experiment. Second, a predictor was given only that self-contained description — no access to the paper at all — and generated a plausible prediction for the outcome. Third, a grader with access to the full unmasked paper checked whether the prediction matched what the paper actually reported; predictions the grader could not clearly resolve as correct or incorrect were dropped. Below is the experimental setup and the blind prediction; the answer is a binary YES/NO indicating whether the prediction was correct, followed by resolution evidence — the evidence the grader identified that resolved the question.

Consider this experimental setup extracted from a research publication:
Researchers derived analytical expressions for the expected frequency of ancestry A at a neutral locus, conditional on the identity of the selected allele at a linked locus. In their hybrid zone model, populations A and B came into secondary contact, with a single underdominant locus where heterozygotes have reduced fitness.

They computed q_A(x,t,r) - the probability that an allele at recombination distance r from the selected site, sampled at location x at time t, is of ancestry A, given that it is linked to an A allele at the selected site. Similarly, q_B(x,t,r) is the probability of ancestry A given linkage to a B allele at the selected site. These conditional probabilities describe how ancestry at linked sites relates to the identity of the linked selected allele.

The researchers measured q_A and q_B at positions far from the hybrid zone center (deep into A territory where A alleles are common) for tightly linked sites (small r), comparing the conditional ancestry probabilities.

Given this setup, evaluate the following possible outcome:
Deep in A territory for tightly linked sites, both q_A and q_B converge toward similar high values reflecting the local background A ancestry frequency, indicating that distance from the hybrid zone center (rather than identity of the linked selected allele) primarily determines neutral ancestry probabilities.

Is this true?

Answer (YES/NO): NO